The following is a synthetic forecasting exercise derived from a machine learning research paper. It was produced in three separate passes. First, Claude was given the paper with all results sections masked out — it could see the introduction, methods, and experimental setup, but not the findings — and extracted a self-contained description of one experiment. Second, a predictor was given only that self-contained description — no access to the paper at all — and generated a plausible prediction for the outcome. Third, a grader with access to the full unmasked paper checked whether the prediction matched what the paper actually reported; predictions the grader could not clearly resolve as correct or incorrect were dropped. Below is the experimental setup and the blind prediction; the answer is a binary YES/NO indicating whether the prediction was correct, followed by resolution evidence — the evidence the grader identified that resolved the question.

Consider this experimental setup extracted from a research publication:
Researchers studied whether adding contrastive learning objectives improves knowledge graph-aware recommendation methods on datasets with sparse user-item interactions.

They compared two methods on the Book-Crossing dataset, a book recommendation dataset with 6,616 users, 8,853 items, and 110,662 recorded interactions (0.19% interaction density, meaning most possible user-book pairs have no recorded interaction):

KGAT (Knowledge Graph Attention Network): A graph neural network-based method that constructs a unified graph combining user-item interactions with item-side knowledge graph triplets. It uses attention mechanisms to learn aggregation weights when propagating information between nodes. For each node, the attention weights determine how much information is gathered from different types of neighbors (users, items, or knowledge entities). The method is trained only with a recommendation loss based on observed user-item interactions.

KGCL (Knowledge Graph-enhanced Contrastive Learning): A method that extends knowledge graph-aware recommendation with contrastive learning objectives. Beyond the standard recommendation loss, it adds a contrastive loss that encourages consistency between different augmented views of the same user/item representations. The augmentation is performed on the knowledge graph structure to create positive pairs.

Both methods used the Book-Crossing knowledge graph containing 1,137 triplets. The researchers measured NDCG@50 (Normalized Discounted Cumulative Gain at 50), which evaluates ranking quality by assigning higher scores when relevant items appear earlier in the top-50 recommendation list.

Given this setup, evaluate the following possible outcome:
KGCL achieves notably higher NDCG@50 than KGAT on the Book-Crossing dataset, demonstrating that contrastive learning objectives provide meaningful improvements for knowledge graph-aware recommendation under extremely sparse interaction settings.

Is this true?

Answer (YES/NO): NO